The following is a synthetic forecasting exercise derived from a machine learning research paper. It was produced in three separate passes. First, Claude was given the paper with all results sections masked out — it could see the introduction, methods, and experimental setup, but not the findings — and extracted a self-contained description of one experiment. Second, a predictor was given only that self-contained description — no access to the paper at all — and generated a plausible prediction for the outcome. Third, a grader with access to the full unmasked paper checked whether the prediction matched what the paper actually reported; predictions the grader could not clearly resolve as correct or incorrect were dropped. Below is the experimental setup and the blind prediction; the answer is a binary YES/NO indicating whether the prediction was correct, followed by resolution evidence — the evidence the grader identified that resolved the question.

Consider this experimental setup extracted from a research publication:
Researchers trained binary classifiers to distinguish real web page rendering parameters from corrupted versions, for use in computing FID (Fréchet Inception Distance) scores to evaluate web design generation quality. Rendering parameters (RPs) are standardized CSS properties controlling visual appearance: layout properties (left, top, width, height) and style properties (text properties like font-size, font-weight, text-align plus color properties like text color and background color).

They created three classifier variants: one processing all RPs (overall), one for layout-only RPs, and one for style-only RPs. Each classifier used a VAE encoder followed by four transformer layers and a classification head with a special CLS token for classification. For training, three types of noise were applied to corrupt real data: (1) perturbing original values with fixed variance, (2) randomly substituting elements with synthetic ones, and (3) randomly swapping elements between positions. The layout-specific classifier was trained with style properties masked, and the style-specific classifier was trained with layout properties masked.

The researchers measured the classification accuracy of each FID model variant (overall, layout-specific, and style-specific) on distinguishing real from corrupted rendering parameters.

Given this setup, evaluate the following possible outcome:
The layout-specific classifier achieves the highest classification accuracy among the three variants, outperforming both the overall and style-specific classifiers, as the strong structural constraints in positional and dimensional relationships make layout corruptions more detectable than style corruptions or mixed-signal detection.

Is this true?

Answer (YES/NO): YES